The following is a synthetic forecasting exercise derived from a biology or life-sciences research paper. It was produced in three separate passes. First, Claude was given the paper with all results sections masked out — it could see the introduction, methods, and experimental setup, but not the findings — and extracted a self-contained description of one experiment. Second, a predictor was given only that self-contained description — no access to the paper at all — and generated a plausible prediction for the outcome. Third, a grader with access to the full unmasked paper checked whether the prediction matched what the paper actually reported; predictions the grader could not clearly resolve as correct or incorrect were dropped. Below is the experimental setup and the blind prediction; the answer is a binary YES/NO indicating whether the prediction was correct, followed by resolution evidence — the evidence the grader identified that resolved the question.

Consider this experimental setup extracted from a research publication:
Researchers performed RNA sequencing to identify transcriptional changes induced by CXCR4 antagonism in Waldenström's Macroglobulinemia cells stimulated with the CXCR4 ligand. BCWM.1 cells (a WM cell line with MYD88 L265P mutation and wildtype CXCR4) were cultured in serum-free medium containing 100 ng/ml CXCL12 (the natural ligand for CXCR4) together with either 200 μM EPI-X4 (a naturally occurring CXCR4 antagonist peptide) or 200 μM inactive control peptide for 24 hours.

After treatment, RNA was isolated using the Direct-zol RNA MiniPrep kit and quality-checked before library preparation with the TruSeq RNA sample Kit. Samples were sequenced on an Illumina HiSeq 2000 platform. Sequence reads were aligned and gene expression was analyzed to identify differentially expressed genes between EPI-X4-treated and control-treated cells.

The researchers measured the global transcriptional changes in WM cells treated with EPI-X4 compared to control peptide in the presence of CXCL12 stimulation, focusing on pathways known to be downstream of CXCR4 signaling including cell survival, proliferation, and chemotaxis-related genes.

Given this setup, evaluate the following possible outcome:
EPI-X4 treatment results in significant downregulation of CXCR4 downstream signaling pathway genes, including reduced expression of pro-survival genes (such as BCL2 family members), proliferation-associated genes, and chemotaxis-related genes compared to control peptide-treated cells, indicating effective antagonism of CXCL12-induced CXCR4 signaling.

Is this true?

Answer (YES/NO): YES